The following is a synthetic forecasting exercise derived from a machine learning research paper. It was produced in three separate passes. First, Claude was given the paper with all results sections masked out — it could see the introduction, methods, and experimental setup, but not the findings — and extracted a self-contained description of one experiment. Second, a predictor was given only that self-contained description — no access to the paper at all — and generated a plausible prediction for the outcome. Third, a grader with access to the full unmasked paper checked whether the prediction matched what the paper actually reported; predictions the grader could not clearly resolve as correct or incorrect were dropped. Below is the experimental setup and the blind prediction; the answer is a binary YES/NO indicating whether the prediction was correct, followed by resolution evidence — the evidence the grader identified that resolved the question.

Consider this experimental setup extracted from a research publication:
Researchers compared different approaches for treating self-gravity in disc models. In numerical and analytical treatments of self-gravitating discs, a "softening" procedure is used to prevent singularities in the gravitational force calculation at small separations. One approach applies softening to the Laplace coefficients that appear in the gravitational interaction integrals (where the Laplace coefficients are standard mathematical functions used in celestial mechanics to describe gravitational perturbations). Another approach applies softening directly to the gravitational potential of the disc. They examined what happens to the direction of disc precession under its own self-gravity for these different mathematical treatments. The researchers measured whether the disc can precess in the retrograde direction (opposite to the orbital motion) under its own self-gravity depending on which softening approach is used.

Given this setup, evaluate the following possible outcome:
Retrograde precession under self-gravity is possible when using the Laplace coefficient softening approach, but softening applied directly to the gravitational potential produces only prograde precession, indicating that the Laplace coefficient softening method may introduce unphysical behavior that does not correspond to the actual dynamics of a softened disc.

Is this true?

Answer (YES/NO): NO